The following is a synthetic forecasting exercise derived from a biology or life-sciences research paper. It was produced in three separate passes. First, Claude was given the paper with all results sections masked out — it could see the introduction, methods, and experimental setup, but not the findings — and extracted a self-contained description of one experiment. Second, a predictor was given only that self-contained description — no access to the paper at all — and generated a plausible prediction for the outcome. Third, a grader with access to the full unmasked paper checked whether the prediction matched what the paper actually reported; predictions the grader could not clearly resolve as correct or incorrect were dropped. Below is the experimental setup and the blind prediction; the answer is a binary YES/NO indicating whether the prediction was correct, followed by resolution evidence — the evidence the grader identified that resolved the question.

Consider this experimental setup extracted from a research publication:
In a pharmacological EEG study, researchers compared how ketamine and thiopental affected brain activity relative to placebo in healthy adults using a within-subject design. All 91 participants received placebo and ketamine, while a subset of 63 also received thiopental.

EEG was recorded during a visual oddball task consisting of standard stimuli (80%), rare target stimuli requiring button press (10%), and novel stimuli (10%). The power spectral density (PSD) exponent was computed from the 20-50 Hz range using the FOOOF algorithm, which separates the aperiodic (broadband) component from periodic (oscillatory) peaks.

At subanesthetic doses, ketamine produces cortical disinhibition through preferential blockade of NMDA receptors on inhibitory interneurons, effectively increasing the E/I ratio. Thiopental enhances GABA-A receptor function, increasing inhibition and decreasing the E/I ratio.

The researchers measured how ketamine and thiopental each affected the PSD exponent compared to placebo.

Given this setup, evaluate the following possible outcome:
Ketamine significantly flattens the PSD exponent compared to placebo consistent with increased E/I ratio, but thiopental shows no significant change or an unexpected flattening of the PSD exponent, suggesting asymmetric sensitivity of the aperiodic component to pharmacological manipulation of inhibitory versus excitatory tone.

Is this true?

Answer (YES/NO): NO